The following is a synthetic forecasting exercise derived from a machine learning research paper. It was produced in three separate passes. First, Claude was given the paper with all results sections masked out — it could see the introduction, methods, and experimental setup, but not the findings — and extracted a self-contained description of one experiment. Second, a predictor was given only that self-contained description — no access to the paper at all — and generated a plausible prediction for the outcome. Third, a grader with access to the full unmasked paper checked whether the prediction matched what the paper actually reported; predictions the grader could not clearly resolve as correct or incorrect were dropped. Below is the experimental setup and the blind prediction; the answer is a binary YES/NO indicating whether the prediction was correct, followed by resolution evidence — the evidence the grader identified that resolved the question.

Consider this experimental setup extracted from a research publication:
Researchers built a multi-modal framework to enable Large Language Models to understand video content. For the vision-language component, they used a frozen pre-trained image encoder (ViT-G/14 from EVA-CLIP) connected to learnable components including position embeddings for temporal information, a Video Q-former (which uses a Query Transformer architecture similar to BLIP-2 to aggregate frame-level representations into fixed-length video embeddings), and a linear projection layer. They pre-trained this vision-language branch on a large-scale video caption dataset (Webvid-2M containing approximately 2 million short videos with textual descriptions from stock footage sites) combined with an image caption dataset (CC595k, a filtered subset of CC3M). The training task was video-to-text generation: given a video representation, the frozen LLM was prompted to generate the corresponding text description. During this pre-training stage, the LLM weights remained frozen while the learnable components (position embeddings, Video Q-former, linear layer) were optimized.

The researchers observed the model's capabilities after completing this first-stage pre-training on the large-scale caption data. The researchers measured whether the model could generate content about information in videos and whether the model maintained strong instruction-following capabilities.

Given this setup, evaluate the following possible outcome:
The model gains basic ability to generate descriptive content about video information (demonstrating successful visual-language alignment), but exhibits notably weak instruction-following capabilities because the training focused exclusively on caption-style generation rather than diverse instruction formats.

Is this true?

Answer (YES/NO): YES